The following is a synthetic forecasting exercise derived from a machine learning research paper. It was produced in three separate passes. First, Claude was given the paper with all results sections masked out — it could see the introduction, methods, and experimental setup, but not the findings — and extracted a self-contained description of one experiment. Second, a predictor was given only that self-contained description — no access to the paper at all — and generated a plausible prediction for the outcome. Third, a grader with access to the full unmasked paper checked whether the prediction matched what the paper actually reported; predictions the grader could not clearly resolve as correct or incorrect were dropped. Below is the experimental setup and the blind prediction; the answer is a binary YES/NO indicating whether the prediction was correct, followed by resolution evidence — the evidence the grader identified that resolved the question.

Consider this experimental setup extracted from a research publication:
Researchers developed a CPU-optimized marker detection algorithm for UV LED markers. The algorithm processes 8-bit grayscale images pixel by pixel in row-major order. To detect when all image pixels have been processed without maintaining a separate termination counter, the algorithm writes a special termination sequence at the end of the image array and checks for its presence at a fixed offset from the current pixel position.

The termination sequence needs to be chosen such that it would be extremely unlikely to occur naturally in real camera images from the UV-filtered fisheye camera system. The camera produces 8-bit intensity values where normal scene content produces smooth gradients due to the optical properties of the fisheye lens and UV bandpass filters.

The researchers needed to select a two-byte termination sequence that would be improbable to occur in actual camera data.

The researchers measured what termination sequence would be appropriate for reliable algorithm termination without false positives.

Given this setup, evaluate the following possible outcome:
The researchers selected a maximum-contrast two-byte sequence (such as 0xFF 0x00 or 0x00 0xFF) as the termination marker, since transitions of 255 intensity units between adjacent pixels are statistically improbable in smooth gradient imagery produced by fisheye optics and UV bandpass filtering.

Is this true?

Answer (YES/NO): YES